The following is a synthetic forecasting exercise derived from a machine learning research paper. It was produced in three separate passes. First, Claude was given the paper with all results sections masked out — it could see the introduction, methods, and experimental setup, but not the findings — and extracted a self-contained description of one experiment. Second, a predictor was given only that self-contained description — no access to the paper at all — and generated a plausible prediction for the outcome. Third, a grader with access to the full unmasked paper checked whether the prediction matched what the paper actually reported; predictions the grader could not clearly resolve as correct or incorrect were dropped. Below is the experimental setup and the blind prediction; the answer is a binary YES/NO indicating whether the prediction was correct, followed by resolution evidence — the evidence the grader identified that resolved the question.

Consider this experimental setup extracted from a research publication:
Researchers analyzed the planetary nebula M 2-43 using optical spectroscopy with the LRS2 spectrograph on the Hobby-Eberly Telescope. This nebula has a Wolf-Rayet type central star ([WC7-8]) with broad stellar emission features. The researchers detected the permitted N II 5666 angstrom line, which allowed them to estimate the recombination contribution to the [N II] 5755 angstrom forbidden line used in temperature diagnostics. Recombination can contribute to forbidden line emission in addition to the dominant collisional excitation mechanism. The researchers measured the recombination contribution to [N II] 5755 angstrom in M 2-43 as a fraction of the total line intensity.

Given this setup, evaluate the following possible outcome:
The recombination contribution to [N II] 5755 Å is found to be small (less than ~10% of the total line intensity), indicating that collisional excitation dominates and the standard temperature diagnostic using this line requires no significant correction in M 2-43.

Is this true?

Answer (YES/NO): YES